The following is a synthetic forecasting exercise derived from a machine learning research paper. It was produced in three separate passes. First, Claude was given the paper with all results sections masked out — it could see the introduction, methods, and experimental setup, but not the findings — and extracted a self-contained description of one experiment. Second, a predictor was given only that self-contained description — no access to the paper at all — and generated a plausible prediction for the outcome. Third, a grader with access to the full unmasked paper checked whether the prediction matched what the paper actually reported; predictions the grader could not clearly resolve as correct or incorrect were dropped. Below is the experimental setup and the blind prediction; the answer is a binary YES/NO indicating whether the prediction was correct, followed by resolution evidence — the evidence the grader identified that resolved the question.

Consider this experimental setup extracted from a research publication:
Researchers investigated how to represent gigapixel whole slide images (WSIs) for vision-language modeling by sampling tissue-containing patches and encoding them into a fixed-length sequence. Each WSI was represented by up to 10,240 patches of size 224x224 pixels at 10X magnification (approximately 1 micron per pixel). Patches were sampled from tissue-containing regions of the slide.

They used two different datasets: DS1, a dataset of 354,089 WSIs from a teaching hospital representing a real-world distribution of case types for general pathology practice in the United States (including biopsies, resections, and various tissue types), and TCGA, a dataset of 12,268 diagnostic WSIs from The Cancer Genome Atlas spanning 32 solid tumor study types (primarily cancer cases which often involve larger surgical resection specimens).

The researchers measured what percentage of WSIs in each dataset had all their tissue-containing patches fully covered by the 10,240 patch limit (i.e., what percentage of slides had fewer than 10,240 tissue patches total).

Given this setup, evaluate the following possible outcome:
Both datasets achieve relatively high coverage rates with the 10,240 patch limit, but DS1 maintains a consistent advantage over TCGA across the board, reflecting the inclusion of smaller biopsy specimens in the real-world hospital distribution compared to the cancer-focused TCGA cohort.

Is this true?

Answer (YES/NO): YES